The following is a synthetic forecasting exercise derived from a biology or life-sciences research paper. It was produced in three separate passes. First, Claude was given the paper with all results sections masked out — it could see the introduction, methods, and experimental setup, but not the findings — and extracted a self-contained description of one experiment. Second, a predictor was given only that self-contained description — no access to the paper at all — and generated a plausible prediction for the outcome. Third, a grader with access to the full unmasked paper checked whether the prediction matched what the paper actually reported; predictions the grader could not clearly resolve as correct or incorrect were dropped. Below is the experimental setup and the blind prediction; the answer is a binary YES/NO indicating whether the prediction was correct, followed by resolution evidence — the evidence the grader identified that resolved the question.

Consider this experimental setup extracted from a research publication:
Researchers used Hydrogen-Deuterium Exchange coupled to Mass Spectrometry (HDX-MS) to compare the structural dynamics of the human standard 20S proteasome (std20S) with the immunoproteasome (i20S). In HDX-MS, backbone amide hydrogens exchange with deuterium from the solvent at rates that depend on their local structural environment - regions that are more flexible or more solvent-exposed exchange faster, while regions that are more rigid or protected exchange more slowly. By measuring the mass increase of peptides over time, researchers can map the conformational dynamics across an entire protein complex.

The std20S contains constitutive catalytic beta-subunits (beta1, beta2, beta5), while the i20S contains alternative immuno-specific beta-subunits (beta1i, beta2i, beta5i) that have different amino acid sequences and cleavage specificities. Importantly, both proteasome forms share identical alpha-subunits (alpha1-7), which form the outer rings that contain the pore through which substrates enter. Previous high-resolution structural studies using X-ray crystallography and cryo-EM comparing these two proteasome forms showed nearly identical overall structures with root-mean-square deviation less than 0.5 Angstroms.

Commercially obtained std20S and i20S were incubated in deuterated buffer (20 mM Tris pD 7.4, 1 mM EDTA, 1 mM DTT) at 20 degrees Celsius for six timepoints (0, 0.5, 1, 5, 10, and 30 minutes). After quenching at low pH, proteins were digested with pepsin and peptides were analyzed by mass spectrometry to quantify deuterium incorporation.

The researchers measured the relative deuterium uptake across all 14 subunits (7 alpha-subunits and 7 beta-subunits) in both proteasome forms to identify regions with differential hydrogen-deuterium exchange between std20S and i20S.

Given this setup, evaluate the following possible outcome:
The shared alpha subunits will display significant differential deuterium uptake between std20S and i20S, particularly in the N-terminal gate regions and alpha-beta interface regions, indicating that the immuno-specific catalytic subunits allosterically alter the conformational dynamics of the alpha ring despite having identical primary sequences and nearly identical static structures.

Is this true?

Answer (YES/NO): YES